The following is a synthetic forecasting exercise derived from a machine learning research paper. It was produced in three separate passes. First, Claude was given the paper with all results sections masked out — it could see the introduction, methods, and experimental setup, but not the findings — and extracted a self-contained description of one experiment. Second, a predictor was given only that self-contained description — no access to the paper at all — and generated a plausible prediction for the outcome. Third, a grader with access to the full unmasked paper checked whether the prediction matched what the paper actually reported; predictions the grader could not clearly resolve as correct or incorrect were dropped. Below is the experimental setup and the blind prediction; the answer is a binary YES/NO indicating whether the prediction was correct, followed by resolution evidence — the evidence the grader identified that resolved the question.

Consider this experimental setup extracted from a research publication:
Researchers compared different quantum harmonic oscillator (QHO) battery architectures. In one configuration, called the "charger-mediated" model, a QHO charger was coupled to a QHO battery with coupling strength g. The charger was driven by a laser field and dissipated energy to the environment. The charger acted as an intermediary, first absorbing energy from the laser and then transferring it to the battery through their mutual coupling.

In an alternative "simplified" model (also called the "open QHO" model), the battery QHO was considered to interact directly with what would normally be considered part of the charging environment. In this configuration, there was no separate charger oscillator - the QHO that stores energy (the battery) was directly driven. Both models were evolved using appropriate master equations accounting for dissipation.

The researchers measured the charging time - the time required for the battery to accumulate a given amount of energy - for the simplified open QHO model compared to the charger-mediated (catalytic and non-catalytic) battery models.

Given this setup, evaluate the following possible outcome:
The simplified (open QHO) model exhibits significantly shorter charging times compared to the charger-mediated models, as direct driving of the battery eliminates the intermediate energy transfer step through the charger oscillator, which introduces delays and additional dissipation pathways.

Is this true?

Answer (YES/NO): YES